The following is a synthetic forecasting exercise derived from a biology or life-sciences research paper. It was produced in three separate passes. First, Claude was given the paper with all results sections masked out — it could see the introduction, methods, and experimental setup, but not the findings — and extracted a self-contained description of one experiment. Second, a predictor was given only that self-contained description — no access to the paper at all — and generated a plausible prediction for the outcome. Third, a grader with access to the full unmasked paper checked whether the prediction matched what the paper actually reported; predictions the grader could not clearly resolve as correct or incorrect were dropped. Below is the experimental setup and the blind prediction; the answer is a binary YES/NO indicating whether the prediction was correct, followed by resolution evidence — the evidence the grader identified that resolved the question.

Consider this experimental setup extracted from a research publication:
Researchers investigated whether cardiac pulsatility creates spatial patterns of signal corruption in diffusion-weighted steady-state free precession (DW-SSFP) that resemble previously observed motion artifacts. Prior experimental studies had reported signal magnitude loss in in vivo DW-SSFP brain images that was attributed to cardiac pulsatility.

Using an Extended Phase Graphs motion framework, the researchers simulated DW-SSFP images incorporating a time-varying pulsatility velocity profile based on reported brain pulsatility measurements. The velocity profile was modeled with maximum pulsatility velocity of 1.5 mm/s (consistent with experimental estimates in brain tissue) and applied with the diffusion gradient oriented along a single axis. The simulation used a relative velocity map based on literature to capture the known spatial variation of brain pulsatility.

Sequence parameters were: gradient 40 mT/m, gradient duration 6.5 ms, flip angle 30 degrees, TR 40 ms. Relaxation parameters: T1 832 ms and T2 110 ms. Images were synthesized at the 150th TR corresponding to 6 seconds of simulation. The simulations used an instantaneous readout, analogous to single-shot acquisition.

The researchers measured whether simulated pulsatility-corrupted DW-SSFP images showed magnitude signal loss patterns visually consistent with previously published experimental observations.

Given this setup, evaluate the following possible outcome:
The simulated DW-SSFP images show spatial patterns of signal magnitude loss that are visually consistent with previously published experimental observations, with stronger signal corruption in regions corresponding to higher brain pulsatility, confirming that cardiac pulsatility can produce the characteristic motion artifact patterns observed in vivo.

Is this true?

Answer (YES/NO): YES